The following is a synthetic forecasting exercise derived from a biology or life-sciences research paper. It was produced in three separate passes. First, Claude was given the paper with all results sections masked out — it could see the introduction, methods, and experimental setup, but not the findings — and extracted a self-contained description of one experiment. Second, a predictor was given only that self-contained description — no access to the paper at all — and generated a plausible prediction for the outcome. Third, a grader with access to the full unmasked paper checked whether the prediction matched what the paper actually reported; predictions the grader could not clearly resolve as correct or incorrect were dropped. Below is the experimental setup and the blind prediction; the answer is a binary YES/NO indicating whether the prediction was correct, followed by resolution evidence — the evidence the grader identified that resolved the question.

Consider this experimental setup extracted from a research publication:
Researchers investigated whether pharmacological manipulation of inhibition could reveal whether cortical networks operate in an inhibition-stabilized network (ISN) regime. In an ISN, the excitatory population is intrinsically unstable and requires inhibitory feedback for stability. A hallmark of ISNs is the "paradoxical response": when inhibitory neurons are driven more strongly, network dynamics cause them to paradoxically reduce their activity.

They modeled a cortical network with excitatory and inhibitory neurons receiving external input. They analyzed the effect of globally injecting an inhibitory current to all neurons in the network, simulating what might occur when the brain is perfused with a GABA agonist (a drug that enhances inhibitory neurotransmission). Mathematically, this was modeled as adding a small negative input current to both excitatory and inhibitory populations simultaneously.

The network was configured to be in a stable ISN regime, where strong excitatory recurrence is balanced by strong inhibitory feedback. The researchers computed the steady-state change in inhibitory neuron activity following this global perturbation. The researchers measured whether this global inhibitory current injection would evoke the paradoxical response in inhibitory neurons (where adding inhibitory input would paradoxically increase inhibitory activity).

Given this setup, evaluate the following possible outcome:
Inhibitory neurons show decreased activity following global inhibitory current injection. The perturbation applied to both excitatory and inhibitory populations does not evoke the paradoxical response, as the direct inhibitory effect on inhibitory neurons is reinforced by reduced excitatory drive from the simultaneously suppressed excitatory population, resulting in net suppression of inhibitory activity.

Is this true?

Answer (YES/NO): YES